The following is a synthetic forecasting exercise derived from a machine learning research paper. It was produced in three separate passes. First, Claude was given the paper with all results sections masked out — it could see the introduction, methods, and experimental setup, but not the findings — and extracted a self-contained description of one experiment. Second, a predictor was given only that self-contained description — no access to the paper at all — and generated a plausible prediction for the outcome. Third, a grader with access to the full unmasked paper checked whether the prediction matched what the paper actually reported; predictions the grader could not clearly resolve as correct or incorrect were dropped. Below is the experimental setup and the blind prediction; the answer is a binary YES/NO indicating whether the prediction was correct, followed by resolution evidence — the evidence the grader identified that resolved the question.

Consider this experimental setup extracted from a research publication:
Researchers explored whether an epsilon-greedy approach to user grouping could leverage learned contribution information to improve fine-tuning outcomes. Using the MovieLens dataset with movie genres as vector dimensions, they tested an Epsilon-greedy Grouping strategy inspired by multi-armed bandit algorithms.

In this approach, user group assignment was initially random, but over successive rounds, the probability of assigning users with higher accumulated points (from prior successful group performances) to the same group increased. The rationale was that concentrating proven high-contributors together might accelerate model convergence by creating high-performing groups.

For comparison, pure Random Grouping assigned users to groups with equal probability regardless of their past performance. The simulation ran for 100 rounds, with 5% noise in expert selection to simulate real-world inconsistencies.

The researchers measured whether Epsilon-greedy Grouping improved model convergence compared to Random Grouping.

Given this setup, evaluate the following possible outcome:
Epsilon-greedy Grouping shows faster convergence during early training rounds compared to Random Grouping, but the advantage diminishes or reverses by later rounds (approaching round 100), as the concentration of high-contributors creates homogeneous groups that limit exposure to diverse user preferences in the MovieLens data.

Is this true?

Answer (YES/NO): NO